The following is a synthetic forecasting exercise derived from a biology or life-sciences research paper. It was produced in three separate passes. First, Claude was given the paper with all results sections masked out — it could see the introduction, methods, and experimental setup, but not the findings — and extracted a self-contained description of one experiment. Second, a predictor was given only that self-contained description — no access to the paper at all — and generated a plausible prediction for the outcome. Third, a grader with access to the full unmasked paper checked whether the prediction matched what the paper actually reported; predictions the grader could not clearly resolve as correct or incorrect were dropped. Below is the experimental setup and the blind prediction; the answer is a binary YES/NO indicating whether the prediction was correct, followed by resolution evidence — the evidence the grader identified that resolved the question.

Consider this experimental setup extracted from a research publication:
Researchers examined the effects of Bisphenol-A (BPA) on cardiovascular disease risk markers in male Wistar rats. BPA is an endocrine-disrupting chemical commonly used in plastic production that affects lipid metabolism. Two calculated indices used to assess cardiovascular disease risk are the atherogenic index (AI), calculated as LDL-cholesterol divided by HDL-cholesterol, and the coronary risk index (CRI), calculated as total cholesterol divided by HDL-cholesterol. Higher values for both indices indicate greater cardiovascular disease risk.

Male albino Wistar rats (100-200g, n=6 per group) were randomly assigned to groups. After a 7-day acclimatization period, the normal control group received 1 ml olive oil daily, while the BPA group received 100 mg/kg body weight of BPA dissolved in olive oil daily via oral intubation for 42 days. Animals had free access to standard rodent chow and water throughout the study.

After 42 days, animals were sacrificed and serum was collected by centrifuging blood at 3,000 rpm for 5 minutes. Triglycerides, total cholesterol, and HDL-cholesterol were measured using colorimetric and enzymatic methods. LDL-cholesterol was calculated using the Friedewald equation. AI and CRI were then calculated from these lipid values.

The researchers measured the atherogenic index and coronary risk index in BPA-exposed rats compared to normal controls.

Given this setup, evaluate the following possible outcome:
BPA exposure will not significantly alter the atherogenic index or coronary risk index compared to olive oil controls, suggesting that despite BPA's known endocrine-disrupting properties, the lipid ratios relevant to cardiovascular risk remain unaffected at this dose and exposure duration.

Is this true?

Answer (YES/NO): NO